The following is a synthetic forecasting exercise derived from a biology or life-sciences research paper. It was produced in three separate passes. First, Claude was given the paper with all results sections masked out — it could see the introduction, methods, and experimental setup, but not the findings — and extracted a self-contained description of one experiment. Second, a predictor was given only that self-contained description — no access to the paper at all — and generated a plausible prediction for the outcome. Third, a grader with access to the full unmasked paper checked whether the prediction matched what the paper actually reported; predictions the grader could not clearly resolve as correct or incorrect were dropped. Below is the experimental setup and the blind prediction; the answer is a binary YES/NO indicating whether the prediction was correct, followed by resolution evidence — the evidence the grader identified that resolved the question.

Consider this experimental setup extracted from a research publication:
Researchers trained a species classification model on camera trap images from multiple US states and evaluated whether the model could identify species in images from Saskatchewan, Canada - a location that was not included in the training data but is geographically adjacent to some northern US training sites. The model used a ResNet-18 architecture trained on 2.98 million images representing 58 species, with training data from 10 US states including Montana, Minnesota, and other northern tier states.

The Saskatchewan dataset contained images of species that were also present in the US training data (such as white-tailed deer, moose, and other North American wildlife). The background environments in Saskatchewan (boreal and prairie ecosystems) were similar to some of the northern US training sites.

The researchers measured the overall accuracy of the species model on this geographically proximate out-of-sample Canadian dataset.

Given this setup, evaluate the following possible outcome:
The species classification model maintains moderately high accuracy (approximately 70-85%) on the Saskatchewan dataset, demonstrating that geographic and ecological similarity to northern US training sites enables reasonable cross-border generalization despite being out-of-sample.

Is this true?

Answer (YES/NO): NO